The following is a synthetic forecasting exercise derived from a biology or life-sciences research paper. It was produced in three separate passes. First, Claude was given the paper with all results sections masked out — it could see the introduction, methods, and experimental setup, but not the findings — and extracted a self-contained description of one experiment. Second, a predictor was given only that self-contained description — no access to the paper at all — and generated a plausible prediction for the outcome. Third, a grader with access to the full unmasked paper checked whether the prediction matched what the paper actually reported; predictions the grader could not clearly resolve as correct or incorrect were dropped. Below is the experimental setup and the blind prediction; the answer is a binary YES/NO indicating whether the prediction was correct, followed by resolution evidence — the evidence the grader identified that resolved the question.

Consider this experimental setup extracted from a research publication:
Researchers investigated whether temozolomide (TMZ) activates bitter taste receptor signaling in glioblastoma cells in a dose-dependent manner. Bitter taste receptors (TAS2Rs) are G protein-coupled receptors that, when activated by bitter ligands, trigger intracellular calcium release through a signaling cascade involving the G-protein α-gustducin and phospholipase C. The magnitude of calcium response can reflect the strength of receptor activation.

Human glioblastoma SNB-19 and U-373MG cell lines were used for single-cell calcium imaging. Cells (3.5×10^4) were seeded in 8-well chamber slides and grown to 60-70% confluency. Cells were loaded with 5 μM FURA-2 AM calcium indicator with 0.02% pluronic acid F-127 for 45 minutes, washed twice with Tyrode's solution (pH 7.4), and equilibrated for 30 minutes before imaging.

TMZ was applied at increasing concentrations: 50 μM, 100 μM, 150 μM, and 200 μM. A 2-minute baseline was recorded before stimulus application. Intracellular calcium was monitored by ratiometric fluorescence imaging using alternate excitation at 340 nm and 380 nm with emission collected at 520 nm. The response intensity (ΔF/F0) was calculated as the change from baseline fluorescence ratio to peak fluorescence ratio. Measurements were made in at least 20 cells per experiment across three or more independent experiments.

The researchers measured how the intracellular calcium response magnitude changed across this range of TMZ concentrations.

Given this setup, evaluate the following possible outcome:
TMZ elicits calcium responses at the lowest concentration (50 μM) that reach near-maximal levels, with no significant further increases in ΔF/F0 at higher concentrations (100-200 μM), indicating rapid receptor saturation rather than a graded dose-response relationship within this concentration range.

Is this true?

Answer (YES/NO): NO